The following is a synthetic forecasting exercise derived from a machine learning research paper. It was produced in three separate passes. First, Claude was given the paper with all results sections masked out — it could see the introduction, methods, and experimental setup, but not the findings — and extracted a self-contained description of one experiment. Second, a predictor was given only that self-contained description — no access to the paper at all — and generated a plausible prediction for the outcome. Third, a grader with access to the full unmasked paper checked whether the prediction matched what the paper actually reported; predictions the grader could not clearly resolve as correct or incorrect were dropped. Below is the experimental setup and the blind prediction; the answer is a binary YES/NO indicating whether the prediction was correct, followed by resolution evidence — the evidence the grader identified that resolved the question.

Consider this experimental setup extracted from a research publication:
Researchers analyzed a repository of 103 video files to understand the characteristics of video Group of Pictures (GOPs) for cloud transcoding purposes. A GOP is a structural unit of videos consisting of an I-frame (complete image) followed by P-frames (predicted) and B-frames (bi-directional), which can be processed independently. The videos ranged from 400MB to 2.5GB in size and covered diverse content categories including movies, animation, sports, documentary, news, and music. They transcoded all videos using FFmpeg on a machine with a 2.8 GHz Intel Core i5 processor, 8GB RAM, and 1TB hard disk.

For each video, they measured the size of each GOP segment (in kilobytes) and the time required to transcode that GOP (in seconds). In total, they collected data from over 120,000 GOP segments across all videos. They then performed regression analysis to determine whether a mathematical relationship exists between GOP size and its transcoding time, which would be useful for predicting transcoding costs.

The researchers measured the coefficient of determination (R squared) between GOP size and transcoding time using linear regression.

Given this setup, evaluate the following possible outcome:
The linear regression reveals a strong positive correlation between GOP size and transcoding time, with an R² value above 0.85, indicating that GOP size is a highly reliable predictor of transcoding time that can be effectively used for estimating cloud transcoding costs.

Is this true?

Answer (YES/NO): NO